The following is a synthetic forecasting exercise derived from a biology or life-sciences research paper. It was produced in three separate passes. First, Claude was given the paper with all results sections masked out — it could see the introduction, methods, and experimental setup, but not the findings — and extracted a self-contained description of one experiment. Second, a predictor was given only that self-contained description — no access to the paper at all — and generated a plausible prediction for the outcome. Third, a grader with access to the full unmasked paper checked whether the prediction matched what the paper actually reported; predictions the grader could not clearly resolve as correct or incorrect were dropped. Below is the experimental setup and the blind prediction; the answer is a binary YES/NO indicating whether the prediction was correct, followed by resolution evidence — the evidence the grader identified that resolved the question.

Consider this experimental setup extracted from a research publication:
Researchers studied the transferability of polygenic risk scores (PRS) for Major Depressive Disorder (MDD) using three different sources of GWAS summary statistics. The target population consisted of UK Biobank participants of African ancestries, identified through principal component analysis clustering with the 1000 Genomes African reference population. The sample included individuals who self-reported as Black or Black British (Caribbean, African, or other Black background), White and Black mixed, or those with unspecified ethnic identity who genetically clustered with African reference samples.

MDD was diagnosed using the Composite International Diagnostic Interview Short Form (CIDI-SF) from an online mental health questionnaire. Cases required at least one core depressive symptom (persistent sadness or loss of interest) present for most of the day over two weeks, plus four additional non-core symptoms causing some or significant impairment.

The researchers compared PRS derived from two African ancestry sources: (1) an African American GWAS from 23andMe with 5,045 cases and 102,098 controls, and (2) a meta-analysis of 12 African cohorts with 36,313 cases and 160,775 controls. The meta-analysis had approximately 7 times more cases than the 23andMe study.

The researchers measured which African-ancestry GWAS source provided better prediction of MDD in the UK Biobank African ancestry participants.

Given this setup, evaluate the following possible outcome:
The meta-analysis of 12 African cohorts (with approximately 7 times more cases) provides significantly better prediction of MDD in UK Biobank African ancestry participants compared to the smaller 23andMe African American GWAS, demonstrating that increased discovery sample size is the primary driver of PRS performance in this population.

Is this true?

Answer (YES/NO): NO